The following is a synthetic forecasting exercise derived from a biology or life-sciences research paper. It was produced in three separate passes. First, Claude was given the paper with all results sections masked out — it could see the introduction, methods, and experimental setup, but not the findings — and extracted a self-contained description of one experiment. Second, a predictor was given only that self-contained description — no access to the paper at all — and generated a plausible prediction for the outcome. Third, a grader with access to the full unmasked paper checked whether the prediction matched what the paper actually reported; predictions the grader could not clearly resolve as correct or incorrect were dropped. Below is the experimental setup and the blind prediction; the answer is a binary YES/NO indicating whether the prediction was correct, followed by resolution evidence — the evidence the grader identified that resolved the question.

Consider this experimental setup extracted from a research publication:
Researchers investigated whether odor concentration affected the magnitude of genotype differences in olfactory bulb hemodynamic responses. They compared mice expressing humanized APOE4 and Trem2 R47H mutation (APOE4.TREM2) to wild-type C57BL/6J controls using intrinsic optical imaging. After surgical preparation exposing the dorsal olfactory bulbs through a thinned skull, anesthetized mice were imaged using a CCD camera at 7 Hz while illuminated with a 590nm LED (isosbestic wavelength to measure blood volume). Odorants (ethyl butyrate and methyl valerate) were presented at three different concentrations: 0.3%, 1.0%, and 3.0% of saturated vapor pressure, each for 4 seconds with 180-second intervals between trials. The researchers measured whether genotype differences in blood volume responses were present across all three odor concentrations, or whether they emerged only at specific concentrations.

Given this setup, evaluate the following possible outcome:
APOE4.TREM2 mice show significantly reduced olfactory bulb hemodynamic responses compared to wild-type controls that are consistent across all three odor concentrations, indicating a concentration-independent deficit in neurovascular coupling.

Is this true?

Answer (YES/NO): NO